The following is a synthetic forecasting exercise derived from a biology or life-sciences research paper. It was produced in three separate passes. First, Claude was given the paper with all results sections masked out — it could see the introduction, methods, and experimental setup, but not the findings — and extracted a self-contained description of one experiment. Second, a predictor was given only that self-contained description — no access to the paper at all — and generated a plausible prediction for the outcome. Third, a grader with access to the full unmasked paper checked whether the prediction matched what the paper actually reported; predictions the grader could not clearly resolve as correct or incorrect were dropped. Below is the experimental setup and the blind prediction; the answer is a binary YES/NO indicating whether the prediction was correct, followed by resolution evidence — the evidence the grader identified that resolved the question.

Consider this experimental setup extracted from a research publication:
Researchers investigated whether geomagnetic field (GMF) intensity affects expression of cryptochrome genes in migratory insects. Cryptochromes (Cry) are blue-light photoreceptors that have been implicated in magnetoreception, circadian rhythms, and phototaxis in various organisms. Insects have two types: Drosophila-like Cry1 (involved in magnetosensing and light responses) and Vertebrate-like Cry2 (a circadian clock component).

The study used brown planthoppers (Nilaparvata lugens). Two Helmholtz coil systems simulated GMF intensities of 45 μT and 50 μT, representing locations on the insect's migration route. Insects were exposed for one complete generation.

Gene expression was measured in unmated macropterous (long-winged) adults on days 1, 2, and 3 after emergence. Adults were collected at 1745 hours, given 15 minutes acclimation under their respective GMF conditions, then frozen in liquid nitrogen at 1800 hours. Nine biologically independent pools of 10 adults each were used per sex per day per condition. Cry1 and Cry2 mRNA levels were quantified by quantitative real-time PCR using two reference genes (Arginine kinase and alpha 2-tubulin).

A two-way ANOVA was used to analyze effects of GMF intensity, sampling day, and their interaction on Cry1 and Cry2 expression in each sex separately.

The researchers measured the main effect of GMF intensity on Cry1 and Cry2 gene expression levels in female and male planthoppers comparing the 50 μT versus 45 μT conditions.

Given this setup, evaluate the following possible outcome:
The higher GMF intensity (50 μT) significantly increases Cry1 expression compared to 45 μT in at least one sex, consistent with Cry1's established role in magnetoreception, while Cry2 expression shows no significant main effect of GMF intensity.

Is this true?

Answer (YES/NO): NO